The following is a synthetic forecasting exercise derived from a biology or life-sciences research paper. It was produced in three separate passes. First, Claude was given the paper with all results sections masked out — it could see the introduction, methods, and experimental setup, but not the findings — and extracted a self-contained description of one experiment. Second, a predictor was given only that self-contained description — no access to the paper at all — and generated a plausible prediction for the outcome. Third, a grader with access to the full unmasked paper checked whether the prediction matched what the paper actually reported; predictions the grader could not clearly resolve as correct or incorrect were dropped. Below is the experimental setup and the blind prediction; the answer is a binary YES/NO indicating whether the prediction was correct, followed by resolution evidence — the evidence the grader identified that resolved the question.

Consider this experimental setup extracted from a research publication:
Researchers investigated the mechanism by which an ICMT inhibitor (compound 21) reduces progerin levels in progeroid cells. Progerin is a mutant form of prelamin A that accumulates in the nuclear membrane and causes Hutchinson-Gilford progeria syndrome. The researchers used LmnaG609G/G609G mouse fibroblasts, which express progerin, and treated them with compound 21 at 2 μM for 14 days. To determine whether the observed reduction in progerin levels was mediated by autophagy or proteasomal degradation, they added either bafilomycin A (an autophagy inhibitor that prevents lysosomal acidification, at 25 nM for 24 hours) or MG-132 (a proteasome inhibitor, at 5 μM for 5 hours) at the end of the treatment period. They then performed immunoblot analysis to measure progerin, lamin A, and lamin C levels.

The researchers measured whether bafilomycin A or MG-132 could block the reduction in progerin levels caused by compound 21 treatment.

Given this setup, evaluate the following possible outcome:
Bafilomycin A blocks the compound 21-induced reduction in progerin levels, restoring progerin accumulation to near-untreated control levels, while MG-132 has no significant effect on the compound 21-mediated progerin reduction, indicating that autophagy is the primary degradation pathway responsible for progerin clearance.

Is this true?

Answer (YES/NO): NO